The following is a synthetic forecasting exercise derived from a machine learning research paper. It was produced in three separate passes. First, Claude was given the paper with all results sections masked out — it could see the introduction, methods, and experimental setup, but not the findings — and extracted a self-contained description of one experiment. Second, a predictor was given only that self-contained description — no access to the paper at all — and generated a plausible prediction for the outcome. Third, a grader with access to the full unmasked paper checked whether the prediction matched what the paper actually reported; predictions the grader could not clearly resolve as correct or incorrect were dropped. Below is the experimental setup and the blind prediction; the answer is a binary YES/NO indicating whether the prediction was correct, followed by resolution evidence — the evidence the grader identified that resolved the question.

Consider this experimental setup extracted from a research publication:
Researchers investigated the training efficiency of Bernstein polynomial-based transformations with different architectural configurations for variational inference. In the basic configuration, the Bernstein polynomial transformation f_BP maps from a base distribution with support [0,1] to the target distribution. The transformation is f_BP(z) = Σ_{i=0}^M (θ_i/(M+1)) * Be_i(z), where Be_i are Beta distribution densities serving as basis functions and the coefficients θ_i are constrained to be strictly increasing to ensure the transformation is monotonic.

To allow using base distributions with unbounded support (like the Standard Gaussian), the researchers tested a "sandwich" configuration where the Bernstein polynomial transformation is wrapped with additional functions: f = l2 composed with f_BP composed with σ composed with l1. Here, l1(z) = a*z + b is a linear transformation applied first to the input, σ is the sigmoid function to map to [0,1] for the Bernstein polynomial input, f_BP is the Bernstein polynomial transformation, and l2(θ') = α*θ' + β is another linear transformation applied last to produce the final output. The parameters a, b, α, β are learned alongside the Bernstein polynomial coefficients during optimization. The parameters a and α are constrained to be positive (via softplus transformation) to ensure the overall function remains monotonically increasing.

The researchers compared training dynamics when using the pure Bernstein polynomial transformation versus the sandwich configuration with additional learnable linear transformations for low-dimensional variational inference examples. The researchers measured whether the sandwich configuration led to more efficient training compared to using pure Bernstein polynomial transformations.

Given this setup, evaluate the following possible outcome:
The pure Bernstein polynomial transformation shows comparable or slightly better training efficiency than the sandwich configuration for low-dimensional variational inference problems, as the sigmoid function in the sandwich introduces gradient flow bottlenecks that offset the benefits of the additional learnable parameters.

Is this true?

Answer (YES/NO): NO